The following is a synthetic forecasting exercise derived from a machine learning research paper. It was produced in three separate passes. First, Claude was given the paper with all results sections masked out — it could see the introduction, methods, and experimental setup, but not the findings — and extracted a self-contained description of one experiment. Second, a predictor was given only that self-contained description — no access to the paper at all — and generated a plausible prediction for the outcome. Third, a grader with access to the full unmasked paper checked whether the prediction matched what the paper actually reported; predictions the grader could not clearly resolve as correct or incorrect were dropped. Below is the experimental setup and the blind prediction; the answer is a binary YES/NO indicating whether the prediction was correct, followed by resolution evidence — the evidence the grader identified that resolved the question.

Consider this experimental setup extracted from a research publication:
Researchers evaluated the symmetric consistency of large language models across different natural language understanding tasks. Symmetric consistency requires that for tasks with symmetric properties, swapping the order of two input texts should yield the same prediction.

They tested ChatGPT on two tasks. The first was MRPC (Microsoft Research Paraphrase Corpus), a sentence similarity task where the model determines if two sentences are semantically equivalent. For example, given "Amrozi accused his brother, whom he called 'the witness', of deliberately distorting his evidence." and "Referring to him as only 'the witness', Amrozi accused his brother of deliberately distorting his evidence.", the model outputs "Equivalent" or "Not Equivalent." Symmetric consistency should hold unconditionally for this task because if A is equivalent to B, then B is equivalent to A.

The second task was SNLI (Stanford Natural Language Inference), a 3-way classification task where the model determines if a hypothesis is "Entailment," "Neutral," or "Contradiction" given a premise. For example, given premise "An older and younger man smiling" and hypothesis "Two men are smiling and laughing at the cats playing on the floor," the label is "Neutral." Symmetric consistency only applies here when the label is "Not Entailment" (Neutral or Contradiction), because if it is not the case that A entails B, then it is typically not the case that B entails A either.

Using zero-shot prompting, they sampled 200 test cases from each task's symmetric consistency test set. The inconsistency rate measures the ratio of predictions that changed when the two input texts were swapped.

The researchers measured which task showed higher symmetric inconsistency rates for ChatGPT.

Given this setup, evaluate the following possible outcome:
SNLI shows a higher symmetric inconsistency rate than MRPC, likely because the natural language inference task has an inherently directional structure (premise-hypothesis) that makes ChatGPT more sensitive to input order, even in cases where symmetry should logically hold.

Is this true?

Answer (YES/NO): NO